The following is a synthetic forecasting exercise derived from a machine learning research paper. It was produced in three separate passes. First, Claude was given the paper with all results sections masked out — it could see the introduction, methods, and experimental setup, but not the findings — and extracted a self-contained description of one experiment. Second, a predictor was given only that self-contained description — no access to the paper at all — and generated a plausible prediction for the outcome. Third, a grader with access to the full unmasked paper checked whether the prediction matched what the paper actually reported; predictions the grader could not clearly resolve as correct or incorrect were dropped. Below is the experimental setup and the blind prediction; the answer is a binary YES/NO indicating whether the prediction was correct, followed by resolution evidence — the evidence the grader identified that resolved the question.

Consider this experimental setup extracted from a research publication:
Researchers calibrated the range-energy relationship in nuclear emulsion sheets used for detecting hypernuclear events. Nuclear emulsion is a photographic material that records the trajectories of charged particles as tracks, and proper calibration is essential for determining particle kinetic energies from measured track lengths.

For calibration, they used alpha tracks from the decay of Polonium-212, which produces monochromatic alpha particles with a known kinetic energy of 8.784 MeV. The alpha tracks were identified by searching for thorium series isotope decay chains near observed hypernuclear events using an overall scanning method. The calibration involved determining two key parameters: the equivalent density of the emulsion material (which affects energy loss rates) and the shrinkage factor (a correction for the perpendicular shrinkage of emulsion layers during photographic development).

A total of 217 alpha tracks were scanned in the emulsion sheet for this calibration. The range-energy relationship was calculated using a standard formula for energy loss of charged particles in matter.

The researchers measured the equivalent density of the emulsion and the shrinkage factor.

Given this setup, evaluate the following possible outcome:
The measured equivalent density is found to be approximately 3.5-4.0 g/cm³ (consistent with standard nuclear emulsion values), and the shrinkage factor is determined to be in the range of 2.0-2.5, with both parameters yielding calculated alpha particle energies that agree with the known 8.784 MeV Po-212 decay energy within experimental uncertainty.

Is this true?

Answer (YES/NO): NO